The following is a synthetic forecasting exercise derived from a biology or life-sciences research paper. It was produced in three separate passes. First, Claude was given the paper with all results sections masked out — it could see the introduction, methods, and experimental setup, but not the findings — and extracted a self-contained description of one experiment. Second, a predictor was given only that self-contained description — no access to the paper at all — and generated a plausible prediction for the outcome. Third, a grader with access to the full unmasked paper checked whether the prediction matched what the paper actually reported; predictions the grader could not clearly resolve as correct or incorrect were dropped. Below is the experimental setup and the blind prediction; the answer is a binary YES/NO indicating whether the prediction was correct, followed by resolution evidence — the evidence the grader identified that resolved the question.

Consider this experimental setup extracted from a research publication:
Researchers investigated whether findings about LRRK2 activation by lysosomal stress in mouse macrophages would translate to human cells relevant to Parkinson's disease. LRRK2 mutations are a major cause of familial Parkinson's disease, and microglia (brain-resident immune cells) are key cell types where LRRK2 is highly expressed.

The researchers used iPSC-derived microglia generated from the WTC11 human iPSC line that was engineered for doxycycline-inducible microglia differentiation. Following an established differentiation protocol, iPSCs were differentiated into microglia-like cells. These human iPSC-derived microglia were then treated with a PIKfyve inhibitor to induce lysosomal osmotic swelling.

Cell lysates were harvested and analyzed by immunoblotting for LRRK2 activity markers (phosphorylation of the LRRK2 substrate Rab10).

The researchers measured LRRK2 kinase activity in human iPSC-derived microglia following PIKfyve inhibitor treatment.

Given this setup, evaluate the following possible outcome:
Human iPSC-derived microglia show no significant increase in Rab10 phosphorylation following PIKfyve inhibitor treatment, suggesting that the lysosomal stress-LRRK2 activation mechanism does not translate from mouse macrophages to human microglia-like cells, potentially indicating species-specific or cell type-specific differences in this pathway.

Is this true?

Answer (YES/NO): NO